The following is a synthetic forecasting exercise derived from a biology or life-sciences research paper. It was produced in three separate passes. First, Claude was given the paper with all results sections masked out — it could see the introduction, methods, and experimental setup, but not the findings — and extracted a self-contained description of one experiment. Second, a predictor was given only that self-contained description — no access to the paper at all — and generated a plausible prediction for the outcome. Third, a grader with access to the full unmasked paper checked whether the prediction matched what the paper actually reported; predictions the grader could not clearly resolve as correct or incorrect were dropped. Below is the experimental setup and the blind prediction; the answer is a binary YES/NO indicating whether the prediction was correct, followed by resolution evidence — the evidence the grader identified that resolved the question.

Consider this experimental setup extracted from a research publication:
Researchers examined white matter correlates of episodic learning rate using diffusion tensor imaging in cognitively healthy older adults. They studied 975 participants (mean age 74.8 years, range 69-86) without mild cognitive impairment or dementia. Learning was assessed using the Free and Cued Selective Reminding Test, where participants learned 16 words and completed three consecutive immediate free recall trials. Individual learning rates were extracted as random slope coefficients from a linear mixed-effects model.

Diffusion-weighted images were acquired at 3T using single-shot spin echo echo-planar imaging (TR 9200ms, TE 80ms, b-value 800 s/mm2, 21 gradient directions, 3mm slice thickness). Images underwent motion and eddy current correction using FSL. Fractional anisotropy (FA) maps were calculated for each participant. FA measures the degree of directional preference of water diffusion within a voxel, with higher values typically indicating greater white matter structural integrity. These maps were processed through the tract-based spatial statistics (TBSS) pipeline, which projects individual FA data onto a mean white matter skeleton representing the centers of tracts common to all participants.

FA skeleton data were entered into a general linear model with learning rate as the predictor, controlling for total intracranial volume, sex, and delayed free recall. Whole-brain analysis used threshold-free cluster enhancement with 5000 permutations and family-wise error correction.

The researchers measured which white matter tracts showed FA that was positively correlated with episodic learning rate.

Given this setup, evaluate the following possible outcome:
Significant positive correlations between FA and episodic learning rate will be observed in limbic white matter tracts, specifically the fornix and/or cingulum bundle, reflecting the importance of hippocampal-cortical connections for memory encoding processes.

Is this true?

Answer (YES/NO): YES